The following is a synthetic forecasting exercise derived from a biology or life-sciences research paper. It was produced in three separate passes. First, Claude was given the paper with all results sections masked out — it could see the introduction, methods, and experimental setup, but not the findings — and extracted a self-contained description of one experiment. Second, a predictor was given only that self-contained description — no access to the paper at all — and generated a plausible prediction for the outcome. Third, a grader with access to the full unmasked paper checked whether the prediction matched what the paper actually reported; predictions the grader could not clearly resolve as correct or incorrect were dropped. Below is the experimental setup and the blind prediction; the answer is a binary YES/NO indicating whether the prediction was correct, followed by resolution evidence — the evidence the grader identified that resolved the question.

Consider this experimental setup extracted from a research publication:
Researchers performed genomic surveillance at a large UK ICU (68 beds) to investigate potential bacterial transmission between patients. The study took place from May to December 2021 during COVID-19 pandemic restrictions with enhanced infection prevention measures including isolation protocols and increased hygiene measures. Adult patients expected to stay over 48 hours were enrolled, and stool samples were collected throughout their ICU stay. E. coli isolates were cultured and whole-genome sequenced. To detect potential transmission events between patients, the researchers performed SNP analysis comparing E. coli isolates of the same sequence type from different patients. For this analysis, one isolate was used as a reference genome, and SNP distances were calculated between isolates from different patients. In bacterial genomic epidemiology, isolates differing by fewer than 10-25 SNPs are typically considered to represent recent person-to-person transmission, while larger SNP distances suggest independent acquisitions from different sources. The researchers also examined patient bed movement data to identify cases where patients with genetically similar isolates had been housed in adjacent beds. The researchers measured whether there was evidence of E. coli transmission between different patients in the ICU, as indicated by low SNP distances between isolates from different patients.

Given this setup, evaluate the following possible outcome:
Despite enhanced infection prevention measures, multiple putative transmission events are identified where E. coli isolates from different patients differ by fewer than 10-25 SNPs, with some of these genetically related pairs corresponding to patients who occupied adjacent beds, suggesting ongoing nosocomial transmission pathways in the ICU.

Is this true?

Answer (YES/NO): NO